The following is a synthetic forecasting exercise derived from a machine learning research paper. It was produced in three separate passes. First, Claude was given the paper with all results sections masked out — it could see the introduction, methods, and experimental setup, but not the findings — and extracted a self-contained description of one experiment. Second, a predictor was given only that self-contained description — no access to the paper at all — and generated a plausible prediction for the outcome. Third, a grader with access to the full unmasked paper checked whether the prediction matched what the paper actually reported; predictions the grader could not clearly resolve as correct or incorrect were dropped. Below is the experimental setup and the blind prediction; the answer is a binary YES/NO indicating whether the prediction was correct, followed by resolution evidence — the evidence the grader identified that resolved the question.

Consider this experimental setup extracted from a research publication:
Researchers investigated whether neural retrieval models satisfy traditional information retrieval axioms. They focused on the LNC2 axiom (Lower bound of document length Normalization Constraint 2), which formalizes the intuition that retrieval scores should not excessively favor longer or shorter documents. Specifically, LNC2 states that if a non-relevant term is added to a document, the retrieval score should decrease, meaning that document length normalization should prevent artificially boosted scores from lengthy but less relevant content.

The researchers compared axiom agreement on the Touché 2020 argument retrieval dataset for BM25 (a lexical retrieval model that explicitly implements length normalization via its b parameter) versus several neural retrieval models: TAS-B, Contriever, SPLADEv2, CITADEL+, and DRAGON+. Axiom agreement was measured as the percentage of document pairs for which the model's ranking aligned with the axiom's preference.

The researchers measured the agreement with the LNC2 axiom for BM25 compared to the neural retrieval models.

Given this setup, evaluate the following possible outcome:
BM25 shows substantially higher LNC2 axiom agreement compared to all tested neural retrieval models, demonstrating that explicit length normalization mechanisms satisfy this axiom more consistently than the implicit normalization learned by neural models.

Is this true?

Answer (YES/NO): YES